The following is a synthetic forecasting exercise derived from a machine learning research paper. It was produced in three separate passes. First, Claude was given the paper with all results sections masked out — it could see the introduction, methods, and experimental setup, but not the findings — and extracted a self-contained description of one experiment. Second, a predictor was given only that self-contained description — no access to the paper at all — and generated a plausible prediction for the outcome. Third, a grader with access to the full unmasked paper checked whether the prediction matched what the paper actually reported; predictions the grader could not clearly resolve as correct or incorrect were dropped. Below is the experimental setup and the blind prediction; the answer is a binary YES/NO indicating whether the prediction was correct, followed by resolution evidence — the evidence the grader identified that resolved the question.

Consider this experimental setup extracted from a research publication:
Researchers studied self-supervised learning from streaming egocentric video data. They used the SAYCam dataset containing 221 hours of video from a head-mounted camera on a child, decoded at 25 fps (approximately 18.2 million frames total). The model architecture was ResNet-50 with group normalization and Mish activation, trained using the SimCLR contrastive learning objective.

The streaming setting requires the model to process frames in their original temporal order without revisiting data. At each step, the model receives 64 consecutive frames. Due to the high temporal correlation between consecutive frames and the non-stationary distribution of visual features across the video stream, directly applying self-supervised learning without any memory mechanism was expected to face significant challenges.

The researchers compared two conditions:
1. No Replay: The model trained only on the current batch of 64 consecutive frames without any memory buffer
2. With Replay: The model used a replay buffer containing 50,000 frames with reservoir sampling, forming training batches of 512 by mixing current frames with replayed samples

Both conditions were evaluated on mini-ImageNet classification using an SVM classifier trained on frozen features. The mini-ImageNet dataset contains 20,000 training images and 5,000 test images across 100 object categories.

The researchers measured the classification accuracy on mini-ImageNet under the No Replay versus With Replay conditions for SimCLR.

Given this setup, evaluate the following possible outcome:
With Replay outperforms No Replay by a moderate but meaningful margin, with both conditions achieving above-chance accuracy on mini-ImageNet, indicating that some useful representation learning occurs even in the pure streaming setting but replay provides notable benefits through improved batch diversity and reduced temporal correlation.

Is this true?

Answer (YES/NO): NO